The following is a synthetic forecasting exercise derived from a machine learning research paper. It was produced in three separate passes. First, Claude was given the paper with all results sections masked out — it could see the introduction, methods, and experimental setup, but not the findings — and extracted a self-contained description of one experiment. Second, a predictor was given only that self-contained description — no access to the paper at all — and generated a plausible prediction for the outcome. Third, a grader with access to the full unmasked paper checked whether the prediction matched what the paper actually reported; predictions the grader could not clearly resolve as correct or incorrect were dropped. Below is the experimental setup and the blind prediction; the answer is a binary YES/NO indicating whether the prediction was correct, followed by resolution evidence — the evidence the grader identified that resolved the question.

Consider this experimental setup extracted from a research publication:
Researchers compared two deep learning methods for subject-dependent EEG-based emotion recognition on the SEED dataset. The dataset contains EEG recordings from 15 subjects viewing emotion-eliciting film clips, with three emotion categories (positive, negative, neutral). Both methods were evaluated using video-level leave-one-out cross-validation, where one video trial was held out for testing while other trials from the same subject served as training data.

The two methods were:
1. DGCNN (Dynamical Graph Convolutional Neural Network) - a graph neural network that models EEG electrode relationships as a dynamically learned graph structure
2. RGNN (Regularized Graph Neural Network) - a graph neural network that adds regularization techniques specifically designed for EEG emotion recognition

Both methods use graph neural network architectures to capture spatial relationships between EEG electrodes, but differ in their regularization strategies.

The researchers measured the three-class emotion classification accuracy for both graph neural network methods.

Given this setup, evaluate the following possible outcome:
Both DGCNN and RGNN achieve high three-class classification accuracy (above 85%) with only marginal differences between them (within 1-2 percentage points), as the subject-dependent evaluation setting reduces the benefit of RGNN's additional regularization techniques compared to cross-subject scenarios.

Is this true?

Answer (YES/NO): NO